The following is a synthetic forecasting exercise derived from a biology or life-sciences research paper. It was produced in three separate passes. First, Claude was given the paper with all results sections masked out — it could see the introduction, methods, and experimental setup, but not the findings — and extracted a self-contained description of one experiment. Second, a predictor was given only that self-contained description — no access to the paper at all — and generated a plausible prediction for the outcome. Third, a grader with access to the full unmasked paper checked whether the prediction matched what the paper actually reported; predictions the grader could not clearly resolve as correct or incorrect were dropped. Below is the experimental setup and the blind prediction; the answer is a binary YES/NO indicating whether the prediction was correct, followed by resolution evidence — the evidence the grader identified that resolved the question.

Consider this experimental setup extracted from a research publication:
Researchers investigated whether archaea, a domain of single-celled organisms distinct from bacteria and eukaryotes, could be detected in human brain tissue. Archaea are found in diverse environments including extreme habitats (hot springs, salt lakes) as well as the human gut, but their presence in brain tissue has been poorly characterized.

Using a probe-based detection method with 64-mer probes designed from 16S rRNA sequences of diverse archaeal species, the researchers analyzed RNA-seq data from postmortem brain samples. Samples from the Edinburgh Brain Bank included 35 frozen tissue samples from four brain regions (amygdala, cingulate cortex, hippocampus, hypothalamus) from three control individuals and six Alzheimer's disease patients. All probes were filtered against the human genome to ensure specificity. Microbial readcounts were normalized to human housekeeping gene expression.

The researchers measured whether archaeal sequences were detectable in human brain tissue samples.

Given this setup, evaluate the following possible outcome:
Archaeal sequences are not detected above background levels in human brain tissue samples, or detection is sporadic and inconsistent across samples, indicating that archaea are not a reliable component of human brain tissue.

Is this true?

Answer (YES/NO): NO